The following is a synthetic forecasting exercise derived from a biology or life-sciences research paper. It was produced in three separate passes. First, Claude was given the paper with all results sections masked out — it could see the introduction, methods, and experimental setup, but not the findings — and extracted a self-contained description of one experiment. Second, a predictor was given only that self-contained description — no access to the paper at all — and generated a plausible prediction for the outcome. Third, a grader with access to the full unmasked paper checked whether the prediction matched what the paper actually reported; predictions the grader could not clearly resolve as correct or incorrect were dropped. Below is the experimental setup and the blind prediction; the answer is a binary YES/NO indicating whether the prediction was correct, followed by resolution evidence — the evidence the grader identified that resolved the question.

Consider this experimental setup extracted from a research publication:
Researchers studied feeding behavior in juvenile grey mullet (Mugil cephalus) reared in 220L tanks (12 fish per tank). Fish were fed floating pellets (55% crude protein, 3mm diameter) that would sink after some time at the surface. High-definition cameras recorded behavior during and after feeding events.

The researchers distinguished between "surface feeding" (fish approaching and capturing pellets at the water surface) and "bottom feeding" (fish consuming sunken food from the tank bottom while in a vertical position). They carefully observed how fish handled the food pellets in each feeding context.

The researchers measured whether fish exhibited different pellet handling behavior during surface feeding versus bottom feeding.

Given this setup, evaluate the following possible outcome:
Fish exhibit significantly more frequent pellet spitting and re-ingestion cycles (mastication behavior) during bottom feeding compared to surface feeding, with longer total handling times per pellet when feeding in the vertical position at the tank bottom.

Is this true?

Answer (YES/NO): NO